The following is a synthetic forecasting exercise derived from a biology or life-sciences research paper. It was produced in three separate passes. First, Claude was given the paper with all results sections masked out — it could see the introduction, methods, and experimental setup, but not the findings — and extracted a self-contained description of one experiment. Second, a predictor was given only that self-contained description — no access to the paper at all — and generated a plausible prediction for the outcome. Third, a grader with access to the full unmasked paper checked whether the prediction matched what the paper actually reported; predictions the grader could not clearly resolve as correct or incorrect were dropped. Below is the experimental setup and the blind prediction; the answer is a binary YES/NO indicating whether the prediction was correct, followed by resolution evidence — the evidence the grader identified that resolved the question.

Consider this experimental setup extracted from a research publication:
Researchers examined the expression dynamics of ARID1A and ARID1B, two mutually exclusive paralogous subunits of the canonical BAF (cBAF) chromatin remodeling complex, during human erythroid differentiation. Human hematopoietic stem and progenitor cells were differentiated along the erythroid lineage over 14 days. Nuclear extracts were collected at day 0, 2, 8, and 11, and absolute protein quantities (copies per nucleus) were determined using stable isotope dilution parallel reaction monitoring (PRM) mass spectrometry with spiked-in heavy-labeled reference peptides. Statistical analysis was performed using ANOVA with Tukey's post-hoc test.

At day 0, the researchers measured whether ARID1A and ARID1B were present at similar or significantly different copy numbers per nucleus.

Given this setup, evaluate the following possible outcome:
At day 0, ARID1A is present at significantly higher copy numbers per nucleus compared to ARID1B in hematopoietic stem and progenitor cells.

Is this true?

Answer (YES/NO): NO